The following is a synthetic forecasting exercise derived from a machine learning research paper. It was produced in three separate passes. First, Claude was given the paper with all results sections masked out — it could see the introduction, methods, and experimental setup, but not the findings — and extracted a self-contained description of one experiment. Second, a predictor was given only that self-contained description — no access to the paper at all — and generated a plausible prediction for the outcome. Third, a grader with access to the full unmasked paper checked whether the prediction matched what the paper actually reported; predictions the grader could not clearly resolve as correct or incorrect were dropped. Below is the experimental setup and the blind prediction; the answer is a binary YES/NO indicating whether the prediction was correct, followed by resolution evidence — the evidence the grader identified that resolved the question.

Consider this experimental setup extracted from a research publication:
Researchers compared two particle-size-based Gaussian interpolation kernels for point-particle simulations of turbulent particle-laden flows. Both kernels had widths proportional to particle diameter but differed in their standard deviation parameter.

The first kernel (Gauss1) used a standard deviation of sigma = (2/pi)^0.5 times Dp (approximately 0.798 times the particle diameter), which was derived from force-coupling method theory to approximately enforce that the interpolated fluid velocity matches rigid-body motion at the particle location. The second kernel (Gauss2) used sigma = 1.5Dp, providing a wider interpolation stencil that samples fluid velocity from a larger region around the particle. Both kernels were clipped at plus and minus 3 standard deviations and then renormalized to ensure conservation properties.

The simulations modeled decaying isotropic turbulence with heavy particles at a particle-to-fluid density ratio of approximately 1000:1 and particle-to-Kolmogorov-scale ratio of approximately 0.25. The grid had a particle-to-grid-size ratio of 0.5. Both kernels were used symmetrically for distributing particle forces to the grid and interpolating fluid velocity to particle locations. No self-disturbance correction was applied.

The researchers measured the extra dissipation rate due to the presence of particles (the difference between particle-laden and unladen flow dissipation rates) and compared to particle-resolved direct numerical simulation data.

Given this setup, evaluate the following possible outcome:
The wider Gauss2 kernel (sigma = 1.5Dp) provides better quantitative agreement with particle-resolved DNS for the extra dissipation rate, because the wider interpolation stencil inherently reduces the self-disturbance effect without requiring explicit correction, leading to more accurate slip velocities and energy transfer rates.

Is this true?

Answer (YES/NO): YES